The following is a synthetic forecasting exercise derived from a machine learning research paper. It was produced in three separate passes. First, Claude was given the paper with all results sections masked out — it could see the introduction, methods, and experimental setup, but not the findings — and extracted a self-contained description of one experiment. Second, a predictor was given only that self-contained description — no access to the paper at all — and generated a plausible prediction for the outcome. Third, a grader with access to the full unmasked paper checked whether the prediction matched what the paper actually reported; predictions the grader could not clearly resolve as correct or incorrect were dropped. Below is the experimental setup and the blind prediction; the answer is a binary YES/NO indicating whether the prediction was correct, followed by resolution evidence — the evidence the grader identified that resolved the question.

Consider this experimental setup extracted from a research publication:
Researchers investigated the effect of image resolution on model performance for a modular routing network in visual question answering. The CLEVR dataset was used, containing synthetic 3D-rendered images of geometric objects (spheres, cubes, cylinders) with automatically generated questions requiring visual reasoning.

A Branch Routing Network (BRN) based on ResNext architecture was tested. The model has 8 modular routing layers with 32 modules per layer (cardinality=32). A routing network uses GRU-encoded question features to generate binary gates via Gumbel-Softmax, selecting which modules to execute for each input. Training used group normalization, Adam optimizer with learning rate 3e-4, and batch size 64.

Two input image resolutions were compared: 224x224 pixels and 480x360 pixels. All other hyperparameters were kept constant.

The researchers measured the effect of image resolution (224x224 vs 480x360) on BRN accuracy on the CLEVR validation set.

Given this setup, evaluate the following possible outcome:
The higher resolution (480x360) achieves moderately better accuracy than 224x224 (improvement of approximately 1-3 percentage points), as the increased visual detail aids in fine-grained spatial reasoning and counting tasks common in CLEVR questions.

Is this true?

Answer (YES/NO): NO